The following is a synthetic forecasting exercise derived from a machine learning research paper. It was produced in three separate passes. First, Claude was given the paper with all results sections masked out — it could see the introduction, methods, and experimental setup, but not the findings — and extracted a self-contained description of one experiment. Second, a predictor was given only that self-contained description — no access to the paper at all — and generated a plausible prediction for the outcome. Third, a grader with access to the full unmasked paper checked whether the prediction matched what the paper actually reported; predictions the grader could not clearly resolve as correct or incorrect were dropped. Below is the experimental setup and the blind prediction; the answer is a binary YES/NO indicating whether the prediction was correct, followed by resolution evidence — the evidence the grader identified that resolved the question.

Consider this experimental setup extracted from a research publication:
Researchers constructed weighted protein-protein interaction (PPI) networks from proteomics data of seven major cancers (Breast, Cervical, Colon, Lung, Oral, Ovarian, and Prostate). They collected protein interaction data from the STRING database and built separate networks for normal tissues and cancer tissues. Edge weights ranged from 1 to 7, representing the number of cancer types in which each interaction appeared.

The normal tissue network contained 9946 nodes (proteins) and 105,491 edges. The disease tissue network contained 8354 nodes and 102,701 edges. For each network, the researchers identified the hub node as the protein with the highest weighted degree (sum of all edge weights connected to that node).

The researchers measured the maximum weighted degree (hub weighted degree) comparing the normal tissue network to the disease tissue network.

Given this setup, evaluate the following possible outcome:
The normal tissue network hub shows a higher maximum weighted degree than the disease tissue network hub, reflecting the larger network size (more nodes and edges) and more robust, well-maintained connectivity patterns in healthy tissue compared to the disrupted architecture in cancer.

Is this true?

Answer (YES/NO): YES